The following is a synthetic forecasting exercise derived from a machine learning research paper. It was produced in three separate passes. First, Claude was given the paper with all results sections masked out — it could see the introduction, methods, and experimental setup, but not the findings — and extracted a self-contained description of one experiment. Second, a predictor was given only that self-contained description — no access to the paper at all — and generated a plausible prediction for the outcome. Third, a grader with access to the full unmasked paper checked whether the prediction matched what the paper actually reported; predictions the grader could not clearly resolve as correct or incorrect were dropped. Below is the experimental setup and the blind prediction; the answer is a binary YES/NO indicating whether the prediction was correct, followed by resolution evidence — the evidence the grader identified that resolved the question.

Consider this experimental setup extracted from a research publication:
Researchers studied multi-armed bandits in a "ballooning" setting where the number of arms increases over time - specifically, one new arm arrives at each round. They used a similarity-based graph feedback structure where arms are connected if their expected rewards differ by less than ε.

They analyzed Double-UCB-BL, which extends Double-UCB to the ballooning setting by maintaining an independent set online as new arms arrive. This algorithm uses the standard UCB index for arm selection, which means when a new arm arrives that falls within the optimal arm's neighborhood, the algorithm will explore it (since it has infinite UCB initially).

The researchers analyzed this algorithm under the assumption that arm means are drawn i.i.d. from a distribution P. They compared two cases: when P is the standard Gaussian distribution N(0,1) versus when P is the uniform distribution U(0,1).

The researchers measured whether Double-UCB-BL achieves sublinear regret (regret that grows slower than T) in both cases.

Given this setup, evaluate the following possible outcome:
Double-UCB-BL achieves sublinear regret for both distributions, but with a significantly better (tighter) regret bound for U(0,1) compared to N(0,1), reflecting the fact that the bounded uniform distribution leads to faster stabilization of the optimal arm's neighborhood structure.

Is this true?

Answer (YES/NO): NO